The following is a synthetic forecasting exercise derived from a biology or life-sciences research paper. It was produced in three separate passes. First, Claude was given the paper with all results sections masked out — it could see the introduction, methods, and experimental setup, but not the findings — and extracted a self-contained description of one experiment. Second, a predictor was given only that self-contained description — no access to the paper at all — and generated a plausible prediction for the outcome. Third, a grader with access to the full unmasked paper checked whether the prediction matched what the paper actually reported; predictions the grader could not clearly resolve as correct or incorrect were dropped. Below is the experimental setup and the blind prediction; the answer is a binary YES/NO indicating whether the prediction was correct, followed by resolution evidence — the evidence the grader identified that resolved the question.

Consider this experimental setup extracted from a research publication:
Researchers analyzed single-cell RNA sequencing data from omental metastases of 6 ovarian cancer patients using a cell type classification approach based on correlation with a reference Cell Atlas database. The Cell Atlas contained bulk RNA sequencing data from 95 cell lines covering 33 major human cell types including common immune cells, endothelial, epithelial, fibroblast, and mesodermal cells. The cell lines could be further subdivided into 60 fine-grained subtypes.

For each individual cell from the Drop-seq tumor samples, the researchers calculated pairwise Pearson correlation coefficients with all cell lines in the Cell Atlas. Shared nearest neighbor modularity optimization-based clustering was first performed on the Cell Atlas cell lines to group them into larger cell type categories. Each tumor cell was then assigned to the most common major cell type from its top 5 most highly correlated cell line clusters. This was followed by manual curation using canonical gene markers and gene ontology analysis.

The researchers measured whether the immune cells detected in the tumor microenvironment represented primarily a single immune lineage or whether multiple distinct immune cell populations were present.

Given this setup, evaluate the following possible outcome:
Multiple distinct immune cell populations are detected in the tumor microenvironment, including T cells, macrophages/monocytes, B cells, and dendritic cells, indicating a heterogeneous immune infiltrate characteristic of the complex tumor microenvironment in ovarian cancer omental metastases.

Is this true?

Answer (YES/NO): NO